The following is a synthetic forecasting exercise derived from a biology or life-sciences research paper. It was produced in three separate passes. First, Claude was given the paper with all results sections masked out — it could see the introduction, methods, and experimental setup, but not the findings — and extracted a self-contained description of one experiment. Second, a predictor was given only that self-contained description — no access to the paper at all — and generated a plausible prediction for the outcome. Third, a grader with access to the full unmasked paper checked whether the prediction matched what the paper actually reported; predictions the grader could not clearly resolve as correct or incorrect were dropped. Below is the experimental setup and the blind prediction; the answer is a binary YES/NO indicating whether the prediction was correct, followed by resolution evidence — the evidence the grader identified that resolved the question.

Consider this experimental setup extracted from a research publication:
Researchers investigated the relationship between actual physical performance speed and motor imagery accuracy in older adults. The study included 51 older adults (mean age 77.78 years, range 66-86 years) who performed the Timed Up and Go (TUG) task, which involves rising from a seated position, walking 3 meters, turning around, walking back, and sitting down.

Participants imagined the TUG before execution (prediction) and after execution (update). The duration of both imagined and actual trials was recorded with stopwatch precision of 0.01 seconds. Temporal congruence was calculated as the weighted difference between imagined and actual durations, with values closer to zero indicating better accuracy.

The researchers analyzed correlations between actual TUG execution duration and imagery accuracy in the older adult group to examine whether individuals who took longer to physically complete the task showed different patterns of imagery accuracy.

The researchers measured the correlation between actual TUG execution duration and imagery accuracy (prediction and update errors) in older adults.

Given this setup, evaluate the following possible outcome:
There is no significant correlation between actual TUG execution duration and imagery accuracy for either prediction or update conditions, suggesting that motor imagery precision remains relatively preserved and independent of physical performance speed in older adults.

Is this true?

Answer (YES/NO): NO